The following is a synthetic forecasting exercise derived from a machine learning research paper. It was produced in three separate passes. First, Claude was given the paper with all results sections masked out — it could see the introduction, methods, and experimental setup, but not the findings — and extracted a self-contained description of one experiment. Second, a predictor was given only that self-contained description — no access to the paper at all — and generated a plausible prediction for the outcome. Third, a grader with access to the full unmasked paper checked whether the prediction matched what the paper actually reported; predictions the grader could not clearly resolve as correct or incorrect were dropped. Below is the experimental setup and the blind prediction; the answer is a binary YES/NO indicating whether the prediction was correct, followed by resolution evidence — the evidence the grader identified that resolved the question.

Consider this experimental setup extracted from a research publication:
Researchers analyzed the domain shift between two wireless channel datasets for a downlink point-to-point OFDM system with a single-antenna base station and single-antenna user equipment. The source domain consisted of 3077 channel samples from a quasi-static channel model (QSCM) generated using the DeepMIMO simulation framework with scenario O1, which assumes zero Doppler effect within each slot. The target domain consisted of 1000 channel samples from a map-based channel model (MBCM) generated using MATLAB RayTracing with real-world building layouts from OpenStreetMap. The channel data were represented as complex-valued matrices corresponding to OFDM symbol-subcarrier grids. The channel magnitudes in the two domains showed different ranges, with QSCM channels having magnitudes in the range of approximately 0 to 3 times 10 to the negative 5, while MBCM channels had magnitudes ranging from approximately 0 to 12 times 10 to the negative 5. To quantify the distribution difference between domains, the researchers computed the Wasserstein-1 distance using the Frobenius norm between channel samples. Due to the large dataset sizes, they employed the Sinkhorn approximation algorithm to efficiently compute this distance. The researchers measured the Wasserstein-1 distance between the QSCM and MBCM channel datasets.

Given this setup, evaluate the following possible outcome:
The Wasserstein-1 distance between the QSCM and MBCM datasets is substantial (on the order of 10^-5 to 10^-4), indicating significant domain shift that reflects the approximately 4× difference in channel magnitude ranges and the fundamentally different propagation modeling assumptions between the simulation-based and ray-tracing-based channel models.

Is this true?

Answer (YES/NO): NO